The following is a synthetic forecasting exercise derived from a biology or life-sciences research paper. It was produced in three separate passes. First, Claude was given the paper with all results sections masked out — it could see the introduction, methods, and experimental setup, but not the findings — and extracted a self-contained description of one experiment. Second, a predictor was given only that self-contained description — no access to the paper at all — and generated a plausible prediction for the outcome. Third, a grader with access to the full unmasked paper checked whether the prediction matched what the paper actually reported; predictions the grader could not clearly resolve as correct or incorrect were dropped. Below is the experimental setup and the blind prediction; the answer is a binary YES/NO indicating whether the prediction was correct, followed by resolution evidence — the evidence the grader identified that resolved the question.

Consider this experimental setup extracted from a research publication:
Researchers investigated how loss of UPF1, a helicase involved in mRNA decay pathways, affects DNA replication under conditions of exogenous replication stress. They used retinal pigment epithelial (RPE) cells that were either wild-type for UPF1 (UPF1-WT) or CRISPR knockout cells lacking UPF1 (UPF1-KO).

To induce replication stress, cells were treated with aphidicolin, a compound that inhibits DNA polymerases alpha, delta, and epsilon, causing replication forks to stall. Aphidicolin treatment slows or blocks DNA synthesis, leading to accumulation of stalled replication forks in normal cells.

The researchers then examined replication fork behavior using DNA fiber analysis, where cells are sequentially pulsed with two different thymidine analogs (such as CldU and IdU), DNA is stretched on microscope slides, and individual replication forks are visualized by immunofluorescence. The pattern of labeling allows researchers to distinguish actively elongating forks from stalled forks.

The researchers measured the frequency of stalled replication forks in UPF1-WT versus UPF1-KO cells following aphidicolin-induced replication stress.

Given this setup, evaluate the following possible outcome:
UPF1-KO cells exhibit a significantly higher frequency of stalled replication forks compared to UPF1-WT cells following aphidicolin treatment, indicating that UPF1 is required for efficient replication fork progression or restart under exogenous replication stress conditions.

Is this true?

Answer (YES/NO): NO